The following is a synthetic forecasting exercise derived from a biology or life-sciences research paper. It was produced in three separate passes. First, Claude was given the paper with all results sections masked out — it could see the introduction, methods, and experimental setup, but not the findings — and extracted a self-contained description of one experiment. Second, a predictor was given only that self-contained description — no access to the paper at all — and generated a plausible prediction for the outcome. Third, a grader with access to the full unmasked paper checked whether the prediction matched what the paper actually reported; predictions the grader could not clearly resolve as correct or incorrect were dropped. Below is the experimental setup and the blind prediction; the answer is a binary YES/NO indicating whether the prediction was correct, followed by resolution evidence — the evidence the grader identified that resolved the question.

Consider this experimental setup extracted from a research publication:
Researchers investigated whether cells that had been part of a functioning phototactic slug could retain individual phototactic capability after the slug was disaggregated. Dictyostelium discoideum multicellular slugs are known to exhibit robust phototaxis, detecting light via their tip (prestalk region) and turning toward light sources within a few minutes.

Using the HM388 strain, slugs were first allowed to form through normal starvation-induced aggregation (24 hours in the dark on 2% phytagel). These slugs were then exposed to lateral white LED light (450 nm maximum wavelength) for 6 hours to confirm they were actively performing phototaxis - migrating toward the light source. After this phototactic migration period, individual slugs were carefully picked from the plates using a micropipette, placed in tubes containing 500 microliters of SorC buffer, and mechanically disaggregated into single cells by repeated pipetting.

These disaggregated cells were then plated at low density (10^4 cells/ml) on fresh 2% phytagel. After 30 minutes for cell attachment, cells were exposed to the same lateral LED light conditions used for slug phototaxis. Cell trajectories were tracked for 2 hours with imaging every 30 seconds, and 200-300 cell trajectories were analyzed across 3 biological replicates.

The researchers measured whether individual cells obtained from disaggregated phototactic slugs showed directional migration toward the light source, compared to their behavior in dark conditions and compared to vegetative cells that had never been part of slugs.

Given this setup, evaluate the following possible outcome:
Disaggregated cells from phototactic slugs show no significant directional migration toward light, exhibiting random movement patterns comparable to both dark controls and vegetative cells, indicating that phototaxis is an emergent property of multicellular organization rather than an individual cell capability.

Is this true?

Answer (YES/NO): YES